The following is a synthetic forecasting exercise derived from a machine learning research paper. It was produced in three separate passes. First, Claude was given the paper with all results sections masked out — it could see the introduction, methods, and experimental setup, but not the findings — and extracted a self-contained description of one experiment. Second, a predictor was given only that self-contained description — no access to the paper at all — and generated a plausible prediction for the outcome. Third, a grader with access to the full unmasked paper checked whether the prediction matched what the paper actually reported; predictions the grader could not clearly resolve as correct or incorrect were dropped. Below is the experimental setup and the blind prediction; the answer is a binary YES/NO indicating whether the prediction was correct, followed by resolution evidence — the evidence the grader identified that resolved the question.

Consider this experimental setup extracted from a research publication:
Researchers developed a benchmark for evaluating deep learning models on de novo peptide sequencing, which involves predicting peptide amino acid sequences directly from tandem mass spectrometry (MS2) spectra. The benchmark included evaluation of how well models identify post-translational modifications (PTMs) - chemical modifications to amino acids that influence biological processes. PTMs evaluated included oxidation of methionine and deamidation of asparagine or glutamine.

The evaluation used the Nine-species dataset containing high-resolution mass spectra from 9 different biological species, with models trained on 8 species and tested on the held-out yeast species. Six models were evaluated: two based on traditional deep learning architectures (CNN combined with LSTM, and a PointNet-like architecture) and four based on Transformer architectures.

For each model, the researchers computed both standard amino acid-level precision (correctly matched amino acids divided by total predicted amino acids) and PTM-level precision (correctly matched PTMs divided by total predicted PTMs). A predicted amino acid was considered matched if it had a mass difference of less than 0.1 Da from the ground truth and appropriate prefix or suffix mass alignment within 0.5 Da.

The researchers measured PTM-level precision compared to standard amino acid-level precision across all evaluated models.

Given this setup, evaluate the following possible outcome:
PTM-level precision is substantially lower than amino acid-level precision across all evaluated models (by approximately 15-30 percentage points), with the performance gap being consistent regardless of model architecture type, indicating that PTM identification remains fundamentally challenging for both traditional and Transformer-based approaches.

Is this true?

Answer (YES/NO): NO